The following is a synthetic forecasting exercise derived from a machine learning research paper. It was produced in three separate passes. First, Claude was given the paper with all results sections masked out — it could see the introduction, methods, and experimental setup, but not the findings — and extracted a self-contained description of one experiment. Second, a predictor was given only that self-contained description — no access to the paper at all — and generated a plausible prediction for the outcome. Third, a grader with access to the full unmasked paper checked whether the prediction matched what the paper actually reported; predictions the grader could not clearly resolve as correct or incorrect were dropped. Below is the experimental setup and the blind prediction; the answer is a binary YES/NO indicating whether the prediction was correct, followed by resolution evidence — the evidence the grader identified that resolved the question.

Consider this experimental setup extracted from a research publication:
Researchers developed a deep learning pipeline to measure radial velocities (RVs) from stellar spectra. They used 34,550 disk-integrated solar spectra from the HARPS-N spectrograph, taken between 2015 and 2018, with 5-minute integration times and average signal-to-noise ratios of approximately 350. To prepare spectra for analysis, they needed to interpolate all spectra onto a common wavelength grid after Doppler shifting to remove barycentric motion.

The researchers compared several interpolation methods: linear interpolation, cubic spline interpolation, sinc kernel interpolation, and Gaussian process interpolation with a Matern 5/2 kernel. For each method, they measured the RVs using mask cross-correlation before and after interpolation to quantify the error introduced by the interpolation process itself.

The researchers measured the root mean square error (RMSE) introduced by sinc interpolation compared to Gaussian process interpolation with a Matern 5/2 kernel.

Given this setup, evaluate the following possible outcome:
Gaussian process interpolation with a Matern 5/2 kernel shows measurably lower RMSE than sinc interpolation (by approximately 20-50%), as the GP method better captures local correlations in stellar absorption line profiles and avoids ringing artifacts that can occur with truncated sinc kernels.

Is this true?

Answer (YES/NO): NO